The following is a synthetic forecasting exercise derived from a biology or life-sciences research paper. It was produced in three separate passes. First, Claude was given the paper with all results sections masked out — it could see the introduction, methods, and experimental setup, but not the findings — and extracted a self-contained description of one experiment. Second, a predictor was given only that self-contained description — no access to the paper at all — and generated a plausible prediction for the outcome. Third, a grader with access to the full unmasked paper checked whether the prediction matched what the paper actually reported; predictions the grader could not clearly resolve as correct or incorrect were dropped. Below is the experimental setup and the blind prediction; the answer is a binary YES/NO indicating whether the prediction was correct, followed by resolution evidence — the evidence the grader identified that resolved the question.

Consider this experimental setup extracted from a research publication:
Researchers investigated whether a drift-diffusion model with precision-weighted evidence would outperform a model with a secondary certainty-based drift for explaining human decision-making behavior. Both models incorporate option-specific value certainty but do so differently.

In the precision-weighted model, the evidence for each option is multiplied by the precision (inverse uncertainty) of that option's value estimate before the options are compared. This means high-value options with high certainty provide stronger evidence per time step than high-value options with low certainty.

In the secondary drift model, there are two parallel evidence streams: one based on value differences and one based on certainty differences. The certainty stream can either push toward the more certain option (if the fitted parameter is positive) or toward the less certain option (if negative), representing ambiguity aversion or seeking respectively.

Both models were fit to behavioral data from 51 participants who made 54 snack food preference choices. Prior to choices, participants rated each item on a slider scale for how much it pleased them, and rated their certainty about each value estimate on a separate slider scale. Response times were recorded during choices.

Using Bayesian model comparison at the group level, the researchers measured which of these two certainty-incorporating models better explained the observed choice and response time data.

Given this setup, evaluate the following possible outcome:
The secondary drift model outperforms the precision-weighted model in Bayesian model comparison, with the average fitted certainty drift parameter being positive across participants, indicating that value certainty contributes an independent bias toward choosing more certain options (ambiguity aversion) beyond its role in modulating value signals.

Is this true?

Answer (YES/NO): NO